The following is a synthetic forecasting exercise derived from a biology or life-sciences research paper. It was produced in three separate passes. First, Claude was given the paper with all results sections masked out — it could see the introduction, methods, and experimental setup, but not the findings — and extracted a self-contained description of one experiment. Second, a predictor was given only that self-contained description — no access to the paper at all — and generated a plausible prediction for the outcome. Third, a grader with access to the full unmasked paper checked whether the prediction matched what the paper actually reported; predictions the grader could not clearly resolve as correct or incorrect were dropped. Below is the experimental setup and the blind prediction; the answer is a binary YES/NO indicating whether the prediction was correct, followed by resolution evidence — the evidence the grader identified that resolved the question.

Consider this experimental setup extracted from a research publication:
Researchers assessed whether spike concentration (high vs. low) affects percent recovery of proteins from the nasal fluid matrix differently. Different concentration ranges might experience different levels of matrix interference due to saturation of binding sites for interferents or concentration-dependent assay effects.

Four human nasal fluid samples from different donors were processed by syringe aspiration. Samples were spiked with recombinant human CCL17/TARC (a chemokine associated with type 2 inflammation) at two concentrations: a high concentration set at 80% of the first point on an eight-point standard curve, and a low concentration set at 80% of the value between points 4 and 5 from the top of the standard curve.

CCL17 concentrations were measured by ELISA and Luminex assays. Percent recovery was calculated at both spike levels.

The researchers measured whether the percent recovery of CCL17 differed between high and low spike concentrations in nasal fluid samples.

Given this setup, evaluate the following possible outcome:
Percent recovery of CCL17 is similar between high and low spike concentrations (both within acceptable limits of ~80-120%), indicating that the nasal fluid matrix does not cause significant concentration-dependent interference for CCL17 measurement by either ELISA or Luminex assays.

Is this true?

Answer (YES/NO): NO